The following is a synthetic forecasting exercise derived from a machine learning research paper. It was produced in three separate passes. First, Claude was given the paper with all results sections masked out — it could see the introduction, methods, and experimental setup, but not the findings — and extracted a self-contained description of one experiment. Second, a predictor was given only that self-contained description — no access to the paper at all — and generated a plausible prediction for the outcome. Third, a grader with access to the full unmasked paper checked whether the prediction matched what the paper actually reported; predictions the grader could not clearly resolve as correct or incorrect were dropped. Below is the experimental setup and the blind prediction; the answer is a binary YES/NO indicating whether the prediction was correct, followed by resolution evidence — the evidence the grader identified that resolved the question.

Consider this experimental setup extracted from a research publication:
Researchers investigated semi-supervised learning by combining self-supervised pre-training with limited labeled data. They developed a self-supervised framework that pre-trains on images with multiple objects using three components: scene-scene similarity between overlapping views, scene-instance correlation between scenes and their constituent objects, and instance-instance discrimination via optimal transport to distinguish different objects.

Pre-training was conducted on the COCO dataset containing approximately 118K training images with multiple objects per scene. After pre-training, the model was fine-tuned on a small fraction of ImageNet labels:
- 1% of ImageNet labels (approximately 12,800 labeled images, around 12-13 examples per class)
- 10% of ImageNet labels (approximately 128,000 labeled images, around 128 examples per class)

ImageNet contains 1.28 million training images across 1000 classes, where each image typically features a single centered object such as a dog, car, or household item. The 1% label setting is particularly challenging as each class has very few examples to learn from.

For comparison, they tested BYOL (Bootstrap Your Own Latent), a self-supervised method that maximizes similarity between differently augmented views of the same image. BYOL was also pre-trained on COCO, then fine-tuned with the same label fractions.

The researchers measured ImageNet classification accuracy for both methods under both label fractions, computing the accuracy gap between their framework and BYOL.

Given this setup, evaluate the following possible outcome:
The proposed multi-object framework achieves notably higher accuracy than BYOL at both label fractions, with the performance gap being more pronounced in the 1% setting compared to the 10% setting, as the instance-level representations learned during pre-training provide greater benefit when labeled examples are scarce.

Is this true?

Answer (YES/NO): NO